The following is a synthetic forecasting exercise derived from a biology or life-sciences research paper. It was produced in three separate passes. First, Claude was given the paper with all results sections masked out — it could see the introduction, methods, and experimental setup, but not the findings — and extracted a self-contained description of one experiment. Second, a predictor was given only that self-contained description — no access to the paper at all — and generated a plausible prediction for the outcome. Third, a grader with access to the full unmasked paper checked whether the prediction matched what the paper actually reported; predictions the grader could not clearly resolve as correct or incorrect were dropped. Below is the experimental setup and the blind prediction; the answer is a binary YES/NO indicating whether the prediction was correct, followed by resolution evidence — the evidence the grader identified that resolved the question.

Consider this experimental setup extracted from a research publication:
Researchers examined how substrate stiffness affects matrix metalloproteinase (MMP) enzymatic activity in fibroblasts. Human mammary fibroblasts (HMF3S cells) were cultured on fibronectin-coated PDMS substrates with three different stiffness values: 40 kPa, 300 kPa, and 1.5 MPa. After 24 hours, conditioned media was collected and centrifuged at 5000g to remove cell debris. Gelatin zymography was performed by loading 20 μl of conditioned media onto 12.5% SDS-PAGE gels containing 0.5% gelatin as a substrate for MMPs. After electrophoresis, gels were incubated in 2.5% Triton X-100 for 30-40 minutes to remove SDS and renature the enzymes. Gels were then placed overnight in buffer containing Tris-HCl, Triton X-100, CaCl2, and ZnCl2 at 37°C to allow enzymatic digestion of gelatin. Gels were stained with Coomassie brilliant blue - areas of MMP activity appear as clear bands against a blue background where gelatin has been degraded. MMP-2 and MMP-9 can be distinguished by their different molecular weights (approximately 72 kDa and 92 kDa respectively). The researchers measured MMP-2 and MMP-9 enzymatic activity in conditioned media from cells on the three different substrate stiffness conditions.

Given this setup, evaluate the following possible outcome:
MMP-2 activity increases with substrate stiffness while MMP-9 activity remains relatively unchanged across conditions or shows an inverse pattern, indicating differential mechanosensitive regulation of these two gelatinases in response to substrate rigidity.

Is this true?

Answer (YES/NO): NO